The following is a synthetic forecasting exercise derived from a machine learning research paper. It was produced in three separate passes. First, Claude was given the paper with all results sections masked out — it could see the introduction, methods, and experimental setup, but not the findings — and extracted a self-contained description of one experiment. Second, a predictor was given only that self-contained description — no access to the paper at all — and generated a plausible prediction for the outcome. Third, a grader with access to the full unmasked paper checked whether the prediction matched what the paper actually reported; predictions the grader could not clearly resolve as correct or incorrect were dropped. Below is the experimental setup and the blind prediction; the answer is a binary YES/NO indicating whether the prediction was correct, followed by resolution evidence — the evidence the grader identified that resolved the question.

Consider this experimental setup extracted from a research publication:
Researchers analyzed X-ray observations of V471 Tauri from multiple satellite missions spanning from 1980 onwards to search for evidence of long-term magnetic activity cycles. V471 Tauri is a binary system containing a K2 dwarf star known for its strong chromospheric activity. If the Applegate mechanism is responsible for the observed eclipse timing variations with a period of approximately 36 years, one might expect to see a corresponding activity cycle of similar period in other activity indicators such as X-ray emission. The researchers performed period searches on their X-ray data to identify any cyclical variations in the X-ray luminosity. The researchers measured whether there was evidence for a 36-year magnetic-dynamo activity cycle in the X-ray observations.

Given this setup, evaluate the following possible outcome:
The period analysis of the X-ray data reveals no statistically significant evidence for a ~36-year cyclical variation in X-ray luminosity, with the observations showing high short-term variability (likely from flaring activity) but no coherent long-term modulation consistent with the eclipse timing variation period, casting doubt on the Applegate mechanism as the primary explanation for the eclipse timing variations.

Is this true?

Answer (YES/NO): NO